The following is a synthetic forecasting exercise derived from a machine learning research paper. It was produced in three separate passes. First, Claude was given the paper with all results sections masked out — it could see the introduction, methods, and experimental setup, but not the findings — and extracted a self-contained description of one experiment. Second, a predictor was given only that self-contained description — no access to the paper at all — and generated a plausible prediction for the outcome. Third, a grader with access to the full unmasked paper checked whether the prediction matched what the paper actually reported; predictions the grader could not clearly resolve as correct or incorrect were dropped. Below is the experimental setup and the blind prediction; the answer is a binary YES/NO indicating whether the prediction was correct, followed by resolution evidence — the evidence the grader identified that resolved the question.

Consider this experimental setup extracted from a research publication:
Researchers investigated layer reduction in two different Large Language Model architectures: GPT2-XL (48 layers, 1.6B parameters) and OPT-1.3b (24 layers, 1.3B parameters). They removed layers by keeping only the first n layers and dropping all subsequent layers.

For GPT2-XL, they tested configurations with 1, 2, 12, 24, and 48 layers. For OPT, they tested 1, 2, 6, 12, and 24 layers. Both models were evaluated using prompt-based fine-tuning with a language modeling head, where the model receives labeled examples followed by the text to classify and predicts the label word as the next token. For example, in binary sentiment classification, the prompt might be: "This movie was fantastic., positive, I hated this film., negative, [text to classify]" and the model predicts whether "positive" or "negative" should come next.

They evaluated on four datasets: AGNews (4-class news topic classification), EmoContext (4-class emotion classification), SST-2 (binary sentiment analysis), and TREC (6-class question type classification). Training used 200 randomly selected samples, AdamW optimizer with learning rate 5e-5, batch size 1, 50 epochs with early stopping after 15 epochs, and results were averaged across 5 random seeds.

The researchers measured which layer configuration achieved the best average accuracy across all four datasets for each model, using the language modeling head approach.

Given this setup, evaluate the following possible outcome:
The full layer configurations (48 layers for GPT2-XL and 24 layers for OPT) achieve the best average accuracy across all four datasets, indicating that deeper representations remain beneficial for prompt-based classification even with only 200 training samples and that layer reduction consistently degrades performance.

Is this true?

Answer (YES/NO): NO